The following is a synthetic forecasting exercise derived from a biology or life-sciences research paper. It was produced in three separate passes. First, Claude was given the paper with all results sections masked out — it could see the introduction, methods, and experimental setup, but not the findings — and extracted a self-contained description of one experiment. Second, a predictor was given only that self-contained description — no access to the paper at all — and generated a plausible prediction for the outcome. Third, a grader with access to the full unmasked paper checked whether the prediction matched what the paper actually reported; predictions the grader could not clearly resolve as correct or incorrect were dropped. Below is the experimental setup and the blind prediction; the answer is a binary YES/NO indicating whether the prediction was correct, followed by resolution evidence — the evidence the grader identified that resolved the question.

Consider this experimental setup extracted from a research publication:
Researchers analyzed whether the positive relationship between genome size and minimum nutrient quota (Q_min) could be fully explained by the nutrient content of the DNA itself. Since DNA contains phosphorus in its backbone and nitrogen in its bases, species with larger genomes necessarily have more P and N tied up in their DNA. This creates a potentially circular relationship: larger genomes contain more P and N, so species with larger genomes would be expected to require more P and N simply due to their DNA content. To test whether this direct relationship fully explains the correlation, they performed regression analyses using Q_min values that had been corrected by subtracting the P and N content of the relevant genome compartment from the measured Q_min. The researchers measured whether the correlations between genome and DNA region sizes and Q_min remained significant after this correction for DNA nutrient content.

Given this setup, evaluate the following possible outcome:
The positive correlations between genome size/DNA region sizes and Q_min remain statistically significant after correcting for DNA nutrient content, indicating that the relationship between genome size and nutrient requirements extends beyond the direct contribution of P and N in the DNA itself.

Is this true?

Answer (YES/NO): YES